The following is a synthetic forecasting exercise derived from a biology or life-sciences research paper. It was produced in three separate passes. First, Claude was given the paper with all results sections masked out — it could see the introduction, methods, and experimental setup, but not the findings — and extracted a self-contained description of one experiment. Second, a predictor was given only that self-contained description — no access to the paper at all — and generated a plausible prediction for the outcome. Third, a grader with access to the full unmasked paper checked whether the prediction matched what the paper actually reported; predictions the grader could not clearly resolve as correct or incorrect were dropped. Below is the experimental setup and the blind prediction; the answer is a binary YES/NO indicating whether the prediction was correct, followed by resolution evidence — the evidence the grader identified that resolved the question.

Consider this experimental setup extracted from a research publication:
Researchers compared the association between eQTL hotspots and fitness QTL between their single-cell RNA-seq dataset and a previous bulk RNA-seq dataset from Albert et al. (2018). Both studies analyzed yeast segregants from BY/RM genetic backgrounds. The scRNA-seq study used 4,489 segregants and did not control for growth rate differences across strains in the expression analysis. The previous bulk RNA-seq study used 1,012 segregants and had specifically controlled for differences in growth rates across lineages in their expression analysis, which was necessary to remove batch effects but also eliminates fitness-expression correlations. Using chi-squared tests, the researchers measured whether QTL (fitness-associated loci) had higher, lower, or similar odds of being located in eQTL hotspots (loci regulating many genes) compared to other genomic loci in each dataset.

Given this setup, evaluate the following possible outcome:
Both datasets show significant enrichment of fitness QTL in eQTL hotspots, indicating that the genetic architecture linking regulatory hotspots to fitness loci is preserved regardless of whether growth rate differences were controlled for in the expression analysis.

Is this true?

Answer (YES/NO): NO